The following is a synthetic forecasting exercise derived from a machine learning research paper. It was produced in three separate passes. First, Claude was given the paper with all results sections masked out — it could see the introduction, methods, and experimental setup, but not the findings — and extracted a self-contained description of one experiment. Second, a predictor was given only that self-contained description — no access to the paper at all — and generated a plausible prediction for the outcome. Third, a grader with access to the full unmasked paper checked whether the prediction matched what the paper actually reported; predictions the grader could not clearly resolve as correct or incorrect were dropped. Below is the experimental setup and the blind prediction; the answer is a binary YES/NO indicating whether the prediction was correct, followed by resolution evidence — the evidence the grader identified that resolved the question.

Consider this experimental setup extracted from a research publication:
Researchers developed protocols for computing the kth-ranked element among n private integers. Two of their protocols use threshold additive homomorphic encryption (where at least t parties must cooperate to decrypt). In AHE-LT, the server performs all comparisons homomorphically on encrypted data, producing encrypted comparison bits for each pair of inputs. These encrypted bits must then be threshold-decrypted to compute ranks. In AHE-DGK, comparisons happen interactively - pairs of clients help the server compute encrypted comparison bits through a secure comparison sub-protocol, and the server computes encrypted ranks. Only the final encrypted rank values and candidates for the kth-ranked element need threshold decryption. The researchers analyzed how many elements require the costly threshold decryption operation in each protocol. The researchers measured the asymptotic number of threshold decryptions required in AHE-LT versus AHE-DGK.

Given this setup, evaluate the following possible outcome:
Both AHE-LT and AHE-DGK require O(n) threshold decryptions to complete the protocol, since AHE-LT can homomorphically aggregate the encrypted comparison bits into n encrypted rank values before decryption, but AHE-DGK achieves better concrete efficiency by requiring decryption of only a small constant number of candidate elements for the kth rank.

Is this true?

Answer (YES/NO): NO